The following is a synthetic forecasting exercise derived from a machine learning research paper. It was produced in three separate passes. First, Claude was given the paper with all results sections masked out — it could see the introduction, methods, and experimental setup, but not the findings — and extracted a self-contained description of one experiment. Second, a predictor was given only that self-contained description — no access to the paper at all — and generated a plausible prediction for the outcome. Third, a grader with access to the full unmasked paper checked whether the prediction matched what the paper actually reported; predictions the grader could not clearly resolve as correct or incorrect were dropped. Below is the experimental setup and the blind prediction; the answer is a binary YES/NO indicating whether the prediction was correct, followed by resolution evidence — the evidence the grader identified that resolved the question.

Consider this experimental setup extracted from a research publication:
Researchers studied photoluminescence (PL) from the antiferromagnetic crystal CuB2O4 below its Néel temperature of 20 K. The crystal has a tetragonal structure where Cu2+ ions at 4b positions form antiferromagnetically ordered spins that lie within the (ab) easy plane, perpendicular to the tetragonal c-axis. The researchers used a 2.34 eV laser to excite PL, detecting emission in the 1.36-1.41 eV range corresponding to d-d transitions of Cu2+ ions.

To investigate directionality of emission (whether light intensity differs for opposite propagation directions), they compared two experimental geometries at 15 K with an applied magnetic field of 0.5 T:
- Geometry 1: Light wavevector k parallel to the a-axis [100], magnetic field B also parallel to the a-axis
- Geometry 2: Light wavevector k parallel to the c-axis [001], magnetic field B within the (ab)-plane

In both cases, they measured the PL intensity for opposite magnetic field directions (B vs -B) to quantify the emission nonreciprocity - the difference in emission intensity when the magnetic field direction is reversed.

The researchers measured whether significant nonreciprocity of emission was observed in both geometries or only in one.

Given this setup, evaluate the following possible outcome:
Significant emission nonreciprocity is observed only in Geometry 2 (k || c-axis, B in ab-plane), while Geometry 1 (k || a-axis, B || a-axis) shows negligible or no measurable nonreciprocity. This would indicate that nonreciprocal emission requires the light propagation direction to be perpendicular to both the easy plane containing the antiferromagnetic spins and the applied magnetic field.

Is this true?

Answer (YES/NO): NO